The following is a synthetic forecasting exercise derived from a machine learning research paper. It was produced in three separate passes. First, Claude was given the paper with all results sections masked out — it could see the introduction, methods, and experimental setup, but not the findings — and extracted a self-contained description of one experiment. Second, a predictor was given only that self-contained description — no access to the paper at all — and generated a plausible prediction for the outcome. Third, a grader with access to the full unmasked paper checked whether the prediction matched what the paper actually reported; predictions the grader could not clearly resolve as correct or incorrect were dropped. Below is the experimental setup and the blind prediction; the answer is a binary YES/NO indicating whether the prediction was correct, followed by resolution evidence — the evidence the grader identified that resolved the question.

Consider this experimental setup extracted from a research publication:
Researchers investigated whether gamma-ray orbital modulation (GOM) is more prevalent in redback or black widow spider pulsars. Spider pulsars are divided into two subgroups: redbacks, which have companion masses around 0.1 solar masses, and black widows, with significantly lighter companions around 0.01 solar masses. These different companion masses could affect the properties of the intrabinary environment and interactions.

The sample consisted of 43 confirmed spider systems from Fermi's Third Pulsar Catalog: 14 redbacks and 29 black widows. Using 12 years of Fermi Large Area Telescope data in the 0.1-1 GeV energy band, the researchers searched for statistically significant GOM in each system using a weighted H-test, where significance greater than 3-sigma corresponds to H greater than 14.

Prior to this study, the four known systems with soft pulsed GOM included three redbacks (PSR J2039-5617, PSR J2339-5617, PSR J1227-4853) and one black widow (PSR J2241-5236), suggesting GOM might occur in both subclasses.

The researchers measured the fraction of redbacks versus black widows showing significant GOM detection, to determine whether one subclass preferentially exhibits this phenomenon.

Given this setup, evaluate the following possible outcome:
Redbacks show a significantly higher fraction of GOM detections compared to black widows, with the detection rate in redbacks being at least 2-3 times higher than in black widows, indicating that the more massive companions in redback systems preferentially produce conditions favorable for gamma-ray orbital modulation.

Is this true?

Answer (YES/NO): NO